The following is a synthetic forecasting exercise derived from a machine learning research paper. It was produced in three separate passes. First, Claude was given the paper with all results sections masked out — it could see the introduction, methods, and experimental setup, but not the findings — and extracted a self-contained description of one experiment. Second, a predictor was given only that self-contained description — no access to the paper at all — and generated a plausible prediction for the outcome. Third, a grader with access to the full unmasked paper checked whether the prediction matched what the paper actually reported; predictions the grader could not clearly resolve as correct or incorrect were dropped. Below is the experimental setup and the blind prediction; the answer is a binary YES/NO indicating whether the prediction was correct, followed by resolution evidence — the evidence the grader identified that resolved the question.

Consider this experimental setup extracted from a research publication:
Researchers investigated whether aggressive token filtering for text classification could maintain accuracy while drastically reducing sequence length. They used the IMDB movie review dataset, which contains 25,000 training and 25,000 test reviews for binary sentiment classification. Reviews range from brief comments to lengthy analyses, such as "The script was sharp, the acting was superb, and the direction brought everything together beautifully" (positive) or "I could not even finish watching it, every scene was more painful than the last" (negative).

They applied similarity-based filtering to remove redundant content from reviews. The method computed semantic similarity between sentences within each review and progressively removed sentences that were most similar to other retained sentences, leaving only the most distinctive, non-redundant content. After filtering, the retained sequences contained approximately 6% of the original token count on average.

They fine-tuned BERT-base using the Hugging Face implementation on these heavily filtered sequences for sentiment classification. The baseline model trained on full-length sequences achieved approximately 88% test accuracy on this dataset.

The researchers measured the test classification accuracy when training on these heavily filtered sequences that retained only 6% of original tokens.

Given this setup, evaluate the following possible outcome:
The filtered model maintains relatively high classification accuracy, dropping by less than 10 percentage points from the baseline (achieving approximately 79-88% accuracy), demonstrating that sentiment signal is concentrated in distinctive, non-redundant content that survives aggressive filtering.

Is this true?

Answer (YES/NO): YES